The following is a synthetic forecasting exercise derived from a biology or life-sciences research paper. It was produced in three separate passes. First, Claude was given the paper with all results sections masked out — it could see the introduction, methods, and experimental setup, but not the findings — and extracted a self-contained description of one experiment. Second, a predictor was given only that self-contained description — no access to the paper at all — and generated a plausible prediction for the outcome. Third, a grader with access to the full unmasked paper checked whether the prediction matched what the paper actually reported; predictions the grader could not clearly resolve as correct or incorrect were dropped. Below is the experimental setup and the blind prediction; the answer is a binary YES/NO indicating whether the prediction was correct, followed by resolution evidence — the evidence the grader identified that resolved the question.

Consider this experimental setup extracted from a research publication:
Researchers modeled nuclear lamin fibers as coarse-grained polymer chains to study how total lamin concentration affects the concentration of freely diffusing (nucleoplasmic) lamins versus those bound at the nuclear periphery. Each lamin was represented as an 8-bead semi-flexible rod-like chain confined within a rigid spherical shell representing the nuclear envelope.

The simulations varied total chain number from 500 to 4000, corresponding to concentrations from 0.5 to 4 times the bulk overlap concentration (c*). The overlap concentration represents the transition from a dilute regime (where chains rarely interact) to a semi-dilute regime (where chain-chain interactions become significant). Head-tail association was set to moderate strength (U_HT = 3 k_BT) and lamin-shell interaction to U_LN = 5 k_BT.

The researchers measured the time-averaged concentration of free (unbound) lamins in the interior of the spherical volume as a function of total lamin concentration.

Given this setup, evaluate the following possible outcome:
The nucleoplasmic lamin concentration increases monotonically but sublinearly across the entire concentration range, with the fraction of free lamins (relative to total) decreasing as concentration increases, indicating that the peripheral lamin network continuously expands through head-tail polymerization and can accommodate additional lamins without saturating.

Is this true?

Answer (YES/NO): NO